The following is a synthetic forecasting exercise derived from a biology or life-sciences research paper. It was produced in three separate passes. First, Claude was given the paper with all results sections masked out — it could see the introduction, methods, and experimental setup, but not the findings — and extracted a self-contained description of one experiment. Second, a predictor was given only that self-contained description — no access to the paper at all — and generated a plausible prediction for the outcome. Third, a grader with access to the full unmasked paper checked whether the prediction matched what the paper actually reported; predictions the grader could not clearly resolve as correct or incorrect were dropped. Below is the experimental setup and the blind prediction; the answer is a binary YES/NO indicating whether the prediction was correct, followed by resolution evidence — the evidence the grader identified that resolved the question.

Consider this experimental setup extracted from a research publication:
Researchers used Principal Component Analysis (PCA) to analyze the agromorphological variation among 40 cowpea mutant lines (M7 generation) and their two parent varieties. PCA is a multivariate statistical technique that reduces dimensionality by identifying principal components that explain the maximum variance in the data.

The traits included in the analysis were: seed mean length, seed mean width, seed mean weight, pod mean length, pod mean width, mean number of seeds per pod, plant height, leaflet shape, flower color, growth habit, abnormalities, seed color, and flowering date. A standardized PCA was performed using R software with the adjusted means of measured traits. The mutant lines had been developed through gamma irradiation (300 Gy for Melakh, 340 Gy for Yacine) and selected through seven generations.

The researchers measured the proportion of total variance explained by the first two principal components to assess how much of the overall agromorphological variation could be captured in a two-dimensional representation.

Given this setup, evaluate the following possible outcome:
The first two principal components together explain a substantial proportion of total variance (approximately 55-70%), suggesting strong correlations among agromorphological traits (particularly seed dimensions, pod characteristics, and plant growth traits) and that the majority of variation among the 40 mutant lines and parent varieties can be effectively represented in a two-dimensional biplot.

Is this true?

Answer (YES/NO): NO